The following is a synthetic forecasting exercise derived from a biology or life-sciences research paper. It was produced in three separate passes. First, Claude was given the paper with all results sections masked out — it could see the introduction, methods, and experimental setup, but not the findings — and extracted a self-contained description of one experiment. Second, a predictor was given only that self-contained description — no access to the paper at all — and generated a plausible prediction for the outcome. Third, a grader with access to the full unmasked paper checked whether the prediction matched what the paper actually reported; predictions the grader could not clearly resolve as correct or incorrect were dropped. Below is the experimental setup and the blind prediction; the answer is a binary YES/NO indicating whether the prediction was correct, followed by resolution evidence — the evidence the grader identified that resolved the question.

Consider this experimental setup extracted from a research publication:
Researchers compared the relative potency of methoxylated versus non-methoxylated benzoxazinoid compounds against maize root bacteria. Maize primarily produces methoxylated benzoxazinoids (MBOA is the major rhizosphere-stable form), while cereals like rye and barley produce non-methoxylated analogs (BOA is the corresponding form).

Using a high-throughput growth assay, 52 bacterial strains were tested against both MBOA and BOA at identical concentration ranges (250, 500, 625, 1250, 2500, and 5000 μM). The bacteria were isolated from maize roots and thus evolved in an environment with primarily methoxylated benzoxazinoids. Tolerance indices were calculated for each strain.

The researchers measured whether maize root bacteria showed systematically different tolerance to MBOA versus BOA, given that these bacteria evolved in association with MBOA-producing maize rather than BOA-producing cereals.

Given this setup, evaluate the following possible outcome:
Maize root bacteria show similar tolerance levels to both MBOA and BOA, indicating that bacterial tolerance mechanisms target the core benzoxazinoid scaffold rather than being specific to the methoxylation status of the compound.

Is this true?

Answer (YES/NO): NO